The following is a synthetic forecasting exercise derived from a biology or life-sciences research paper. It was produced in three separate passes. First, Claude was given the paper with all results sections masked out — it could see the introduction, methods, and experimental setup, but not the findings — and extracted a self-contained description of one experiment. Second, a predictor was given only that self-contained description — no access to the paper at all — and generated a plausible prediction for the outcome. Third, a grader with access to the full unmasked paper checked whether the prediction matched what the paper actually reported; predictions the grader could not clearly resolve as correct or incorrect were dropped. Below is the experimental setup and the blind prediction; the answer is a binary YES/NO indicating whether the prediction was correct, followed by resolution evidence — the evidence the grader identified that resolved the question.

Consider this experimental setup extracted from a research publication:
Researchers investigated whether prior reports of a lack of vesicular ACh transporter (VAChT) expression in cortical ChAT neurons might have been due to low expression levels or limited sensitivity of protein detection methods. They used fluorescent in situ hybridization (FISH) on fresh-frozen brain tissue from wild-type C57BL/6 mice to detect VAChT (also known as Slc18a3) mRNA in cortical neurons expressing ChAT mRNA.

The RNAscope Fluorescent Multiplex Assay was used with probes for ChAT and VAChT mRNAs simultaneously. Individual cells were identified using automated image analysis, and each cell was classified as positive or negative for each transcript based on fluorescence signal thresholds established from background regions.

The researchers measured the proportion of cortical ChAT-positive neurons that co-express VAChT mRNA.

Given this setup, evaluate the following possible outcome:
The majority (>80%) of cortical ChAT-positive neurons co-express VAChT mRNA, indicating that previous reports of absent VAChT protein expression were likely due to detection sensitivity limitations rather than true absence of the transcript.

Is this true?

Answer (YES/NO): YES